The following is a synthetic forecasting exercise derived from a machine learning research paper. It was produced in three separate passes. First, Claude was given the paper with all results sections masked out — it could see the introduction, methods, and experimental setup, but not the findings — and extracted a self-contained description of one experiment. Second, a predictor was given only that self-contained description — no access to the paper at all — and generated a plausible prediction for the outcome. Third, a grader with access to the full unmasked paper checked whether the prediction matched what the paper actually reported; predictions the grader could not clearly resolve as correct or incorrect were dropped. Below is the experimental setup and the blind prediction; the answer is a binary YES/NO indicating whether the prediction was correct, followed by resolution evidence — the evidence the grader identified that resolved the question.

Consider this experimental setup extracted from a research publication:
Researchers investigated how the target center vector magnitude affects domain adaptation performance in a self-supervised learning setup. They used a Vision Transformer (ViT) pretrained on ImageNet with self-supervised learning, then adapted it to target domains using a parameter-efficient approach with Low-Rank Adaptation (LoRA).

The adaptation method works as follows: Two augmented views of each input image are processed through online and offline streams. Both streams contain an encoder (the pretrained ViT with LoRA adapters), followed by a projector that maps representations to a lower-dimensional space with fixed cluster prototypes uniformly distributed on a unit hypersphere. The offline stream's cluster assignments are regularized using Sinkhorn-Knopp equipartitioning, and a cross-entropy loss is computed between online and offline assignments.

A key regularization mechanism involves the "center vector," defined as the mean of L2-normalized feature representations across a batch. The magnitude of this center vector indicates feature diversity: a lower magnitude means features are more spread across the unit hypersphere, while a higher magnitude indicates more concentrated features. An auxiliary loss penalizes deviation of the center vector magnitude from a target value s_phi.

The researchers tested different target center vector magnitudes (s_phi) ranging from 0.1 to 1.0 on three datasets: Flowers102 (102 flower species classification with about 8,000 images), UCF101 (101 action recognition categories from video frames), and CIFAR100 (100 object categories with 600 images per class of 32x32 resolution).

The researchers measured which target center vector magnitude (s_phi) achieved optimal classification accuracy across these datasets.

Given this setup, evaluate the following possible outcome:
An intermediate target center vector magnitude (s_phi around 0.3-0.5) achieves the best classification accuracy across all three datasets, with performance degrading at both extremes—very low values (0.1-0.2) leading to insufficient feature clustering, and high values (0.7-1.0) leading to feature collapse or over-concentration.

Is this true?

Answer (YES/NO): NO